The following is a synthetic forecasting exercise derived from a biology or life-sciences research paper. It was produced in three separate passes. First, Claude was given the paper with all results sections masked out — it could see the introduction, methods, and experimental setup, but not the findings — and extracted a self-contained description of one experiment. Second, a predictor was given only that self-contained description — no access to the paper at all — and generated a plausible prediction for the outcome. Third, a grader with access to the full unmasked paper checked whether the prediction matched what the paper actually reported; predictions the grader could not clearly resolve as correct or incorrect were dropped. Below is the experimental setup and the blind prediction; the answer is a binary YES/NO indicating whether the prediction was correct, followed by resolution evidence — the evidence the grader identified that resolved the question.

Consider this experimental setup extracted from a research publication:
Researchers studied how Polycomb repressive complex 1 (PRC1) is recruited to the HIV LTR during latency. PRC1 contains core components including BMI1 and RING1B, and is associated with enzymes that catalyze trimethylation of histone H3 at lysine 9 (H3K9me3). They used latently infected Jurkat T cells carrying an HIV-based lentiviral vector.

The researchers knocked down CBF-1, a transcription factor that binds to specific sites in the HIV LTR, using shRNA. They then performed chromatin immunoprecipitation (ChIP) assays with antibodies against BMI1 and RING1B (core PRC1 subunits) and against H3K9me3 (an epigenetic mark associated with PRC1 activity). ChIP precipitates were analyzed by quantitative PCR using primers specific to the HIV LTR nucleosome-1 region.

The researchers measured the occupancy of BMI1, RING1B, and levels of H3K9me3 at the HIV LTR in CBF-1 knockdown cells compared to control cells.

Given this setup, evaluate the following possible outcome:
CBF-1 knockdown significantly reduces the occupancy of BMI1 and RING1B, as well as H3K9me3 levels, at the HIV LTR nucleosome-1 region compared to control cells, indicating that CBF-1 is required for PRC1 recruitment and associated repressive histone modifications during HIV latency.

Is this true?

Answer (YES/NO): YES